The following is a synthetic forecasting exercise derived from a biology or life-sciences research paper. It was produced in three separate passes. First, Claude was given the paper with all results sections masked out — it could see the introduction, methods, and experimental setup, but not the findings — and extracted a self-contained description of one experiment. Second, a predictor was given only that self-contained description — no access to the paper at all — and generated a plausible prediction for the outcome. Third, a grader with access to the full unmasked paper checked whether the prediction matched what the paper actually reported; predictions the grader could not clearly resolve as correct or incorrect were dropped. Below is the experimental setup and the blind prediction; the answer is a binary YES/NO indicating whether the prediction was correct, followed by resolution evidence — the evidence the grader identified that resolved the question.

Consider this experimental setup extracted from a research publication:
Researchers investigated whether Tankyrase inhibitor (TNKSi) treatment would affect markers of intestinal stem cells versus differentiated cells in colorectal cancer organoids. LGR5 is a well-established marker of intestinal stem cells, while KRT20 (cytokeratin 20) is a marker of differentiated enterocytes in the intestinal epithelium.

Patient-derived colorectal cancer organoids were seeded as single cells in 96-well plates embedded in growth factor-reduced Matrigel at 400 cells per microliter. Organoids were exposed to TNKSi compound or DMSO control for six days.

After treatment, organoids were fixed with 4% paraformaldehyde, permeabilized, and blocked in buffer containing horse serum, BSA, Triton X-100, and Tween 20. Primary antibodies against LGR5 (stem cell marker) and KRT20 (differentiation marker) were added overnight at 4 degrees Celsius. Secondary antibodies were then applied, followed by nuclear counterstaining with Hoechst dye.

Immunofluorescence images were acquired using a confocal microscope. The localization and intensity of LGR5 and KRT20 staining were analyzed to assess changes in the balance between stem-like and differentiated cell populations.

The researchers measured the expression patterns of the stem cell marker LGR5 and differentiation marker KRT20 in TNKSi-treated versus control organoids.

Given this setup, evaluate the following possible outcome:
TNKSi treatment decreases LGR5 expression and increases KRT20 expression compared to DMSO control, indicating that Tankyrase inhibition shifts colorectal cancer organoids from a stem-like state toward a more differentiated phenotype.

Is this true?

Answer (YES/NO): YES